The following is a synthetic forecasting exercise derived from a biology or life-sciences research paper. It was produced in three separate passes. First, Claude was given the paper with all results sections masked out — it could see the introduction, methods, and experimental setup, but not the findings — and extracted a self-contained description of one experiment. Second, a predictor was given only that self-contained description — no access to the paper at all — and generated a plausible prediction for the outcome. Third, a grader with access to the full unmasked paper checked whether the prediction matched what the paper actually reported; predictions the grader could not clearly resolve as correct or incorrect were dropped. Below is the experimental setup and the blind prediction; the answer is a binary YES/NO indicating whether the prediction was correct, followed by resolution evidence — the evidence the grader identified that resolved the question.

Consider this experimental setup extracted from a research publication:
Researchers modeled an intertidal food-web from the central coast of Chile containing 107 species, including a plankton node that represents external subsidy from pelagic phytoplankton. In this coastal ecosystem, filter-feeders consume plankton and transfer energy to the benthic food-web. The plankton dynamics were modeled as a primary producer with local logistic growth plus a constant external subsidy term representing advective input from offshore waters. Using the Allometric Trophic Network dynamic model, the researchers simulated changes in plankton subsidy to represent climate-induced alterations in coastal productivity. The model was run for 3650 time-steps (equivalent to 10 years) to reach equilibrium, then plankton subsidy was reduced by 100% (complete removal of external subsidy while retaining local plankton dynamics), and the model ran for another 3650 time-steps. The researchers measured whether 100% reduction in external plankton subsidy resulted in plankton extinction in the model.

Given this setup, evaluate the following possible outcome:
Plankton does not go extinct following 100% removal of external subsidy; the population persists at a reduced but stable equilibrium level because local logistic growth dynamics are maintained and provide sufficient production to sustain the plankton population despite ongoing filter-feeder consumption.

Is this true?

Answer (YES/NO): YES